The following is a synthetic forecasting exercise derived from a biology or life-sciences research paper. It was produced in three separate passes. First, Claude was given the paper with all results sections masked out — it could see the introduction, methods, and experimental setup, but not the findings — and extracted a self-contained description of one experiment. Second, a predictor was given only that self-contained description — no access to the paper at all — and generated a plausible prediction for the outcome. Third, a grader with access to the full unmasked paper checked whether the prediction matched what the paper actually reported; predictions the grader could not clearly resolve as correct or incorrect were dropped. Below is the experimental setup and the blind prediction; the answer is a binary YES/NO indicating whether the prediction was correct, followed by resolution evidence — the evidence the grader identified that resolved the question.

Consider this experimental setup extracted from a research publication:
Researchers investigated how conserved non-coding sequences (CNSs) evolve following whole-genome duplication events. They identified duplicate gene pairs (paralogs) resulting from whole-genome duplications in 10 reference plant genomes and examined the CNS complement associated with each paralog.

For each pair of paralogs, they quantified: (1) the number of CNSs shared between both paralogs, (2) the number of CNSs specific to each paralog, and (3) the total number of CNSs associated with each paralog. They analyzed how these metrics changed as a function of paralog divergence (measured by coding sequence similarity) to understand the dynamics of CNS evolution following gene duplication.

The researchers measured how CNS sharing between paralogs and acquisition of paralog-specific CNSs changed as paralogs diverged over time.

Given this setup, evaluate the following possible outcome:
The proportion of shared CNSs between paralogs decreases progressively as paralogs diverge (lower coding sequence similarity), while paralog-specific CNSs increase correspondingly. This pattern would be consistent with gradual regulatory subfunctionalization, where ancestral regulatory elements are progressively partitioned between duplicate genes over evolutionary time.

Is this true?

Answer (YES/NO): YES